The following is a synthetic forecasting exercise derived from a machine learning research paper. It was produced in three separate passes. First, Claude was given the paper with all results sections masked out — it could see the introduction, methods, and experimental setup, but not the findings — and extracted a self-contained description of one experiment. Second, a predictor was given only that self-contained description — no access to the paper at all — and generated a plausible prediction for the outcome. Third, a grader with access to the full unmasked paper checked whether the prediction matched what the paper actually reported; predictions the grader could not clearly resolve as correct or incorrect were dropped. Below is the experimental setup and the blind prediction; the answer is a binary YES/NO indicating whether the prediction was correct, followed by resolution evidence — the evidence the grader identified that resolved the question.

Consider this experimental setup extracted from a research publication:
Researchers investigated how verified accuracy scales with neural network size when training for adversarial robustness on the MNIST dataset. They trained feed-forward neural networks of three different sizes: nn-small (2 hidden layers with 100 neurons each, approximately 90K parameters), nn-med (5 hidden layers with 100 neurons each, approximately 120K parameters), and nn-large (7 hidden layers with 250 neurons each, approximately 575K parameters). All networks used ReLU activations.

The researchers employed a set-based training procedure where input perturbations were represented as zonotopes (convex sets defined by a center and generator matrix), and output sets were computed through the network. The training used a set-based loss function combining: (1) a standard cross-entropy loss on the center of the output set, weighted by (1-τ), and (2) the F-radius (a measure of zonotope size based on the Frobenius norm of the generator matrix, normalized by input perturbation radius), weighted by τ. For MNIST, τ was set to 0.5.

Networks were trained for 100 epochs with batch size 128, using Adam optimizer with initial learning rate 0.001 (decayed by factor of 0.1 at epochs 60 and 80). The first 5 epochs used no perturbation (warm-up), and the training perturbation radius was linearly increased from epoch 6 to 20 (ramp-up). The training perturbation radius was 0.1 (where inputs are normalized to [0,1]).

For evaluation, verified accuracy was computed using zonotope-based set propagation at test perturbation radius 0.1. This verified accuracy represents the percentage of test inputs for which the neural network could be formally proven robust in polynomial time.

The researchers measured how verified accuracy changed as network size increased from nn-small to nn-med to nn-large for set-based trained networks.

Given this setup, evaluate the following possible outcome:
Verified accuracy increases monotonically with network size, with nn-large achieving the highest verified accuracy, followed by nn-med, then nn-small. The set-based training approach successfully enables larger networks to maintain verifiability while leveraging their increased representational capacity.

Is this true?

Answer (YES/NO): YES